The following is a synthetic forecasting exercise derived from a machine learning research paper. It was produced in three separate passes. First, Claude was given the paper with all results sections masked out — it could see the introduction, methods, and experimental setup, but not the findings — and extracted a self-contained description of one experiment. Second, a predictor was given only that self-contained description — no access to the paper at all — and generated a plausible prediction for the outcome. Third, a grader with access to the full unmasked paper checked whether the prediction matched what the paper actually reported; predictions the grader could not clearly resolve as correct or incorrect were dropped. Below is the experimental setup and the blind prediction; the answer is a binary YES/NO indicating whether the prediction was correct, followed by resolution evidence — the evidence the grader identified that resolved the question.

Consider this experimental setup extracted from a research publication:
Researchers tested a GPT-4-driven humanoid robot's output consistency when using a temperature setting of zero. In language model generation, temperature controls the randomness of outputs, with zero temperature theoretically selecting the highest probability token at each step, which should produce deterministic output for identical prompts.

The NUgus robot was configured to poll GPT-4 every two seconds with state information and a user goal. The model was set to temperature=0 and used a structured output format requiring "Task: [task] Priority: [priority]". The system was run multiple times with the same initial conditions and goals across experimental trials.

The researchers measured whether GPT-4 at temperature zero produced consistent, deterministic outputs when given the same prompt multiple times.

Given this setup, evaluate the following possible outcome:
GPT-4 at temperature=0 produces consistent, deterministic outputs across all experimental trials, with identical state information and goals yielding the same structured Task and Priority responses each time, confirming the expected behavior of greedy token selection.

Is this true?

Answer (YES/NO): NO